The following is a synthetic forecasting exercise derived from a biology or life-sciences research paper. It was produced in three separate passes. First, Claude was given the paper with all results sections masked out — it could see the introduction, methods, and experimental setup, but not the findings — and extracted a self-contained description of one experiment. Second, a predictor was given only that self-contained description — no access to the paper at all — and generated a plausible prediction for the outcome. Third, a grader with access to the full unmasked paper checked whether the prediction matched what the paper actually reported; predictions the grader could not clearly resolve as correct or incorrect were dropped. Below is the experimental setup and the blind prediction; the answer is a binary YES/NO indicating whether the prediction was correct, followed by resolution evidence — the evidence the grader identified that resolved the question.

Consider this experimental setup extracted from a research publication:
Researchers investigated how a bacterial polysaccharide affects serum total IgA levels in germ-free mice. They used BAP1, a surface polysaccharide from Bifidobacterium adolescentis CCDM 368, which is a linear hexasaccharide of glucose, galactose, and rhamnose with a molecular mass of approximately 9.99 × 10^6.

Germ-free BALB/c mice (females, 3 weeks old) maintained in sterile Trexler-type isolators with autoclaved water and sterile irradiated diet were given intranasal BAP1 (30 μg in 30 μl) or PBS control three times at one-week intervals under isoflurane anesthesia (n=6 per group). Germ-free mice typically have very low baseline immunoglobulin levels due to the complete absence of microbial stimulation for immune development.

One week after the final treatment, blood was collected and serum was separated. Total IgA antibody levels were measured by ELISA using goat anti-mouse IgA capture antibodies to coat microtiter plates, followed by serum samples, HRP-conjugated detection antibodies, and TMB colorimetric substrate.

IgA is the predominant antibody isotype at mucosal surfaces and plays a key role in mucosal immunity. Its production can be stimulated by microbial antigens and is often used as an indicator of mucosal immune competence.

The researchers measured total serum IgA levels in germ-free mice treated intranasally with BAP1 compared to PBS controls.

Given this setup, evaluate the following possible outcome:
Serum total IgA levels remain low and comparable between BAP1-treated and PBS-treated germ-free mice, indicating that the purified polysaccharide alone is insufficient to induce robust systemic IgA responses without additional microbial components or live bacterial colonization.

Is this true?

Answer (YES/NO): NO